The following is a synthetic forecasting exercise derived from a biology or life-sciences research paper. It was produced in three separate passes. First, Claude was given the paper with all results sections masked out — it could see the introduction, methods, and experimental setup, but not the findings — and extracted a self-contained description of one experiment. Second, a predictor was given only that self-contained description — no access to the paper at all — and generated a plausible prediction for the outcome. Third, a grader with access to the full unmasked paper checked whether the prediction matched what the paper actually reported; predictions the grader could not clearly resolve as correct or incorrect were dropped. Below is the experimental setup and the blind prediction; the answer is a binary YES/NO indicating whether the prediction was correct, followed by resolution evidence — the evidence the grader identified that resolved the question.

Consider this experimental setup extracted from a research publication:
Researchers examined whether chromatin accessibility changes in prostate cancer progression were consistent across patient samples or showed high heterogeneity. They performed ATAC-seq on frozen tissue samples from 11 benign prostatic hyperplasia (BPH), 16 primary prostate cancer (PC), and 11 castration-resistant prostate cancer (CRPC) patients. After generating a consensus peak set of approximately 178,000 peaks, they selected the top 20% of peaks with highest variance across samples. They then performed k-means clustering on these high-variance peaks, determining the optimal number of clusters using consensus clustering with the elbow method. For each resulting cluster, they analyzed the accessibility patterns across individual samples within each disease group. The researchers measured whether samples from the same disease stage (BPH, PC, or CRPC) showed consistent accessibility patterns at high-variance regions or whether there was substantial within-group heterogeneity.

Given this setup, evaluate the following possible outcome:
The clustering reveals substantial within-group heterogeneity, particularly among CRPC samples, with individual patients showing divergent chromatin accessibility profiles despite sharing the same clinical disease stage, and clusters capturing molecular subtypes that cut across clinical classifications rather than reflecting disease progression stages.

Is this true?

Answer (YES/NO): NO